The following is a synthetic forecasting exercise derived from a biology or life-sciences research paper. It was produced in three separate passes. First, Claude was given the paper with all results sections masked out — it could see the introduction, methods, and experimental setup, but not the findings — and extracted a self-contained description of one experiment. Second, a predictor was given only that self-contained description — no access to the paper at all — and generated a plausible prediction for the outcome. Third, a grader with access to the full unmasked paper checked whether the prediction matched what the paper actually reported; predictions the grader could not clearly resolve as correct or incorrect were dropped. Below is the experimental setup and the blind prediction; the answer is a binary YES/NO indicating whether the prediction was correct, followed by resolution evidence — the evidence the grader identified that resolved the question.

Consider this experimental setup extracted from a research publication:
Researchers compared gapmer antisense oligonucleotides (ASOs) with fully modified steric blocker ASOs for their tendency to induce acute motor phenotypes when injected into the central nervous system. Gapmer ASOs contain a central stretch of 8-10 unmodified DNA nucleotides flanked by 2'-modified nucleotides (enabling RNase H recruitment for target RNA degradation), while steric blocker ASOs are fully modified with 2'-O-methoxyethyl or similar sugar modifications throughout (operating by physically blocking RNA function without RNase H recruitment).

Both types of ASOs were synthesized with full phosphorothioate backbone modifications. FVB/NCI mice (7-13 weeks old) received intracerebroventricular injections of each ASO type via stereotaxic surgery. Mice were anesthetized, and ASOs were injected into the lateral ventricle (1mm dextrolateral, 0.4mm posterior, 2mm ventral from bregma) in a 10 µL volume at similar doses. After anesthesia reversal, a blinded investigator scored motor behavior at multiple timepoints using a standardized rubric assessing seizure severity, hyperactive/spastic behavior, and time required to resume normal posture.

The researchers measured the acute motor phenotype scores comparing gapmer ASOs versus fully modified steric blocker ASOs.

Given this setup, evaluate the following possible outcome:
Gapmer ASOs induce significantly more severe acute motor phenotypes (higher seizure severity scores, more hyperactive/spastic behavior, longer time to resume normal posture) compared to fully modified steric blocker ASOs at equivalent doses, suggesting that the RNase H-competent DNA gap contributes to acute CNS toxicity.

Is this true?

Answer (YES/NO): YES